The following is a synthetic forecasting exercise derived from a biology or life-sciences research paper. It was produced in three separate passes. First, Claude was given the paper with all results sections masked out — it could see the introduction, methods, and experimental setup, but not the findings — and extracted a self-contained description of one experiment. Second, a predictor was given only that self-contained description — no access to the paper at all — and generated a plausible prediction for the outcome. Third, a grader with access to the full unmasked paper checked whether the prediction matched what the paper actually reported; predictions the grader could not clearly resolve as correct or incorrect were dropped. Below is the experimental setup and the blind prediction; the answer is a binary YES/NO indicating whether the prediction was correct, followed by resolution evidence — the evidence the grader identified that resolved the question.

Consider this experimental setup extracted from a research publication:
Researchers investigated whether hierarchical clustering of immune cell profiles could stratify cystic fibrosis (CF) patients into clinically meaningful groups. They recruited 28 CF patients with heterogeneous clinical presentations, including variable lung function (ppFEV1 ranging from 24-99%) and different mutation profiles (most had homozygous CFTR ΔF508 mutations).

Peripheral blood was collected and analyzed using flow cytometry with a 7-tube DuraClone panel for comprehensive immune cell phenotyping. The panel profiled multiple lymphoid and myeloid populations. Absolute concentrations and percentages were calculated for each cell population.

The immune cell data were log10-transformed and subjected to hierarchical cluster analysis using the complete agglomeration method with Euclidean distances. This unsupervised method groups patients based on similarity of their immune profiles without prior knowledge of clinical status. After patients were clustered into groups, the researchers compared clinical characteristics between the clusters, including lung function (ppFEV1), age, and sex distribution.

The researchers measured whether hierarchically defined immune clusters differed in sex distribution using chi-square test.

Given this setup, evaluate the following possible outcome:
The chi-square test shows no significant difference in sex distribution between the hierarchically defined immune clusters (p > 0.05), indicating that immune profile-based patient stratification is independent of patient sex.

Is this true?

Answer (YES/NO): YES